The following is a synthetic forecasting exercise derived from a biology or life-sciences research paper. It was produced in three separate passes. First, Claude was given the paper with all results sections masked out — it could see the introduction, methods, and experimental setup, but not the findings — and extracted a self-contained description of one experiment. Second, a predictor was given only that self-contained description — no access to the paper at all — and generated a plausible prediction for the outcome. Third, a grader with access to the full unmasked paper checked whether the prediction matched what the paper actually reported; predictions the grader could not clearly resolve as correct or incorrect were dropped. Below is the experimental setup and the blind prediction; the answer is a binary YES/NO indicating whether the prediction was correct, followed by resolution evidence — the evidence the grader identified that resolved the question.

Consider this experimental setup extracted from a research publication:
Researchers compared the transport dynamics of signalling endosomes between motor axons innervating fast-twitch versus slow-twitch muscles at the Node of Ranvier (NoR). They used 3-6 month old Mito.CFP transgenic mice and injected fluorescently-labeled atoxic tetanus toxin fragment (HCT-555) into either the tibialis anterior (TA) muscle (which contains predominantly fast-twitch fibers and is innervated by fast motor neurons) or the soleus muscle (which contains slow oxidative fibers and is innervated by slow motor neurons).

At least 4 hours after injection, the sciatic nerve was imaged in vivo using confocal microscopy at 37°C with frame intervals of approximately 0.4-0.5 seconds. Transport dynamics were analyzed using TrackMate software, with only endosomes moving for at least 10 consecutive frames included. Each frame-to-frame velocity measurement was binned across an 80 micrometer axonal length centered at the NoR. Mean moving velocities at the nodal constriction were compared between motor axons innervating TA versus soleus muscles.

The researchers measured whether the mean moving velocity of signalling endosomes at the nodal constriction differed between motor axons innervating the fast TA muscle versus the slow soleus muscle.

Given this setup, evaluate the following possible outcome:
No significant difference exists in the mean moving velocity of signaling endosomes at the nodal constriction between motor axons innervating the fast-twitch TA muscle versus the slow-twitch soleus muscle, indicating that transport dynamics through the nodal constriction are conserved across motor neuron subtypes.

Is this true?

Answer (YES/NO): YES